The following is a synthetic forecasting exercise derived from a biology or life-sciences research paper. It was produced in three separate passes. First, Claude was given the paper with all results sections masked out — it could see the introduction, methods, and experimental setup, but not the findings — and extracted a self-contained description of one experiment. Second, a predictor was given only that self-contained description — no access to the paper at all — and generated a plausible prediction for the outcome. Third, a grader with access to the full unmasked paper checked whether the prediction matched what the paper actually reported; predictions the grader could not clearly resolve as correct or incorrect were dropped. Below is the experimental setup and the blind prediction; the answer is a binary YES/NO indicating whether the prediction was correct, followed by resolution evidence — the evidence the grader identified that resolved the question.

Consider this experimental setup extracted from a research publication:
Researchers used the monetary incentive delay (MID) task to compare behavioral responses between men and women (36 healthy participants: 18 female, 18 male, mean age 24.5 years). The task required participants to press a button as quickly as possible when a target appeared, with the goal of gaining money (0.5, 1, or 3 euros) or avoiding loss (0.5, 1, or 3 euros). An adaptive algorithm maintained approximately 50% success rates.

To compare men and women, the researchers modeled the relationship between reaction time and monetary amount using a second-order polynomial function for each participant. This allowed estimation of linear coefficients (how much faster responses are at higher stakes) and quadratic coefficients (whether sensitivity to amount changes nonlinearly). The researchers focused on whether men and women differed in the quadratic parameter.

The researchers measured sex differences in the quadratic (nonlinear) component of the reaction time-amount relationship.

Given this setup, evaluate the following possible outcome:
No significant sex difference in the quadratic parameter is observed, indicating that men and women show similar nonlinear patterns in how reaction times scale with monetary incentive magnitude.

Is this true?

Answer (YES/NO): NO